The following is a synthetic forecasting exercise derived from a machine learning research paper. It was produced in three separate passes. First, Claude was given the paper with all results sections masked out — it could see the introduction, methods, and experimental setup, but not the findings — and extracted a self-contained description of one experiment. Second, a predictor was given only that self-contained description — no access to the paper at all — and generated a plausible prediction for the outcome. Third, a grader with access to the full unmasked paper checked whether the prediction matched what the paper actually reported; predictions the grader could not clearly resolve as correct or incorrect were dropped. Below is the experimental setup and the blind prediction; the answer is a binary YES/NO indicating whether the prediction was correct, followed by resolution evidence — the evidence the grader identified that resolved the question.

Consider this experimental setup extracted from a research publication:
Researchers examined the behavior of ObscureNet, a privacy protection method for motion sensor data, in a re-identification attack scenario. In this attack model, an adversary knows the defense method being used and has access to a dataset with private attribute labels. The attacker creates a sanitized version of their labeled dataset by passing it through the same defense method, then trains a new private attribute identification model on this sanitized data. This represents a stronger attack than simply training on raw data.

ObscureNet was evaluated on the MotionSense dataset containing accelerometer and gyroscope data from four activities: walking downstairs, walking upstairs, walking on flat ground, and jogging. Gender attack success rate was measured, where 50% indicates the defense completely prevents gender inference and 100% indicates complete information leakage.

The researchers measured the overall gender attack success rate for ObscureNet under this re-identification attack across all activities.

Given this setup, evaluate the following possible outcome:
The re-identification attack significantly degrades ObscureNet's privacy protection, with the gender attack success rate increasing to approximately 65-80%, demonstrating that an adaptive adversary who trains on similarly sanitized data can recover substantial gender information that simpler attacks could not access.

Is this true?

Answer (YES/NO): NO